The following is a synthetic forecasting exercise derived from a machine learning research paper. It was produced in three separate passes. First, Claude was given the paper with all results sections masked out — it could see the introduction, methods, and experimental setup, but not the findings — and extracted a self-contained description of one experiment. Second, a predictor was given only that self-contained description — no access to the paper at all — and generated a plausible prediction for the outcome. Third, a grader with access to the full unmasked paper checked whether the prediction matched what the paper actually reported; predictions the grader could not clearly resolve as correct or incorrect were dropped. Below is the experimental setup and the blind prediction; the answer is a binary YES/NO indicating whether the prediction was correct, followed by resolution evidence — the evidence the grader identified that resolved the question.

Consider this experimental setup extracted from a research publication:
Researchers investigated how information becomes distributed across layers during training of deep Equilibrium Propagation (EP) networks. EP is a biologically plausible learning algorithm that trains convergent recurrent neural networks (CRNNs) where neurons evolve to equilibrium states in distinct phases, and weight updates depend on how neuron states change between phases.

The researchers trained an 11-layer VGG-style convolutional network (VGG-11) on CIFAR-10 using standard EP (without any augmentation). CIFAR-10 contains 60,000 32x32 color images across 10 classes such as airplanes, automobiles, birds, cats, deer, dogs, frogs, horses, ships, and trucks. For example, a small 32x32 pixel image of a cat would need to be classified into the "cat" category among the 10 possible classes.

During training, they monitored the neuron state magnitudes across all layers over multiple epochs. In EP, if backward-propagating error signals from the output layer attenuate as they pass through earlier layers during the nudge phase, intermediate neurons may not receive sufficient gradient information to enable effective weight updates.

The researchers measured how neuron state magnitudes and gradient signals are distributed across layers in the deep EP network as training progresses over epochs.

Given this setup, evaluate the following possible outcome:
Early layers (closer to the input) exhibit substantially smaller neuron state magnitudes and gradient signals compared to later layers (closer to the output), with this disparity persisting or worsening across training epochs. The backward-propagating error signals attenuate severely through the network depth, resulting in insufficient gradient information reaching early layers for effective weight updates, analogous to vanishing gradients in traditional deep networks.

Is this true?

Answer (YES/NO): NO